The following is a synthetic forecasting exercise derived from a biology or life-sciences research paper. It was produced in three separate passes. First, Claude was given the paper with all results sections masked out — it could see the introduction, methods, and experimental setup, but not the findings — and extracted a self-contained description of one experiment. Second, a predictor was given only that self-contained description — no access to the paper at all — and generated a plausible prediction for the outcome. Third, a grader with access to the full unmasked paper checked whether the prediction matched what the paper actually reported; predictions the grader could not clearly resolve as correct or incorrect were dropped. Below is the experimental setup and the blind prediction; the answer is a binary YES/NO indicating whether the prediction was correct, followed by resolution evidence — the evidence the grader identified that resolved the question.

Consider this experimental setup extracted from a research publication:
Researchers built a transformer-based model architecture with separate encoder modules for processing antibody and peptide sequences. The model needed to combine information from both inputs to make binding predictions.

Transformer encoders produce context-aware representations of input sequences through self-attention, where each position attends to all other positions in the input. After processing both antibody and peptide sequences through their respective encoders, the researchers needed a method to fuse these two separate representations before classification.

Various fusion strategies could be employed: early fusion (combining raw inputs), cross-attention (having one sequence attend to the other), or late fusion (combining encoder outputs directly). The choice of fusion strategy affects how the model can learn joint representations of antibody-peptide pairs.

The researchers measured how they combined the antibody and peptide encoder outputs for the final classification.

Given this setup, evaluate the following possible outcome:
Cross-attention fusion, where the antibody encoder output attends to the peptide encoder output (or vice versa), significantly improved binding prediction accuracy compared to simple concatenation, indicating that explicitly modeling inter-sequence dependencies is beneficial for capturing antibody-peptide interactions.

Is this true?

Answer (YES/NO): NO